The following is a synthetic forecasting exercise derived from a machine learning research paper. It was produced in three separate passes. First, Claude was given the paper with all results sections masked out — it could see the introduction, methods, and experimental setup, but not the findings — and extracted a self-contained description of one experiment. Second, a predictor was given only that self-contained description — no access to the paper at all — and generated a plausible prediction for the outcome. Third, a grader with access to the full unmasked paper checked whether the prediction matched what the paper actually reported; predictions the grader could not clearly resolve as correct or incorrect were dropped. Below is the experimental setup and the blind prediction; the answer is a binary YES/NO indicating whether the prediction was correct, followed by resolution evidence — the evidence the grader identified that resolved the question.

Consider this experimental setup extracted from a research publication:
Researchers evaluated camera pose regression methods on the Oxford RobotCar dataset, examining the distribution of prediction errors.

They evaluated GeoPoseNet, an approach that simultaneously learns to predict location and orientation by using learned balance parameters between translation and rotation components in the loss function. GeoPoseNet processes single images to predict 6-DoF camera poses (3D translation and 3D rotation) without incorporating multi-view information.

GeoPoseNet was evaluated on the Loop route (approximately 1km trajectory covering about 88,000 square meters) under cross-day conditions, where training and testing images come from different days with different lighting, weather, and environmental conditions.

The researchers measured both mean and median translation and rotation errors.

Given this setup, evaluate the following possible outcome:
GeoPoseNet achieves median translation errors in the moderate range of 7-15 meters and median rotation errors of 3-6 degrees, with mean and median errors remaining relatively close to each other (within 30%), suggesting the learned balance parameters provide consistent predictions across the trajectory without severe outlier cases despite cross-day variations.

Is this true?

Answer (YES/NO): NO